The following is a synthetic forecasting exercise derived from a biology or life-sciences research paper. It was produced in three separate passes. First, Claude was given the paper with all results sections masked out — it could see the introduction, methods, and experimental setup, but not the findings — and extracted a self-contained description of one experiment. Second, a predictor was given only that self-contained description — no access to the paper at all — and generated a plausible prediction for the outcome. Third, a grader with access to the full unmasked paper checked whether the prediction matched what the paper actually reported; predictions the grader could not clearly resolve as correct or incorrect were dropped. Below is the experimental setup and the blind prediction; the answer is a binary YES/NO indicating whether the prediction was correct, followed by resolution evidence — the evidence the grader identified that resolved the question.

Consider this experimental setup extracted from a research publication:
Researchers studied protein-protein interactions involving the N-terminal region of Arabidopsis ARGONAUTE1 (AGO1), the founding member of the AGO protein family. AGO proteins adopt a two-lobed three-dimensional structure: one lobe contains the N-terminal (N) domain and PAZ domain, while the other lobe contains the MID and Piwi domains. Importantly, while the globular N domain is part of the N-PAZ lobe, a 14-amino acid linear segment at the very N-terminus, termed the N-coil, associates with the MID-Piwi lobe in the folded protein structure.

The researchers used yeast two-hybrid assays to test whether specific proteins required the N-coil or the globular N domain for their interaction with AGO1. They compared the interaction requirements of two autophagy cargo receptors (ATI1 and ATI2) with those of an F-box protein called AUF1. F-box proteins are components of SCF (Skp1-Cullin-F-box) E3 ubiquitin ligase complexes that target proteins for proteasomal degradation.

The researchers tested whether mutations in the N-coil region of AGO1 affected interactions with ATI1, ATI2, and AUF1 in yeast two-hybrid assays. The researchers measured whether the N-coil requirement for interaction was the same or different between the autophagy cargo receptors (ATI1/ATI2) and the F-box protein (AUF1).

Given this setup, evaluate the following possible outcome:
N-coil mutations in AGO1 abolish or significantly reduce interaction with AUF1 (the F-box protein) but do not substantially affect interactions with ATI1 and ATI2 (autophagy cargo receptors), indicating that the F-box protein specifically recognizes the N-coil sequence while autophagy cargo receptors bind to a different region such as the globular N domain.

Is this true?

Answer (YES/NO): NO